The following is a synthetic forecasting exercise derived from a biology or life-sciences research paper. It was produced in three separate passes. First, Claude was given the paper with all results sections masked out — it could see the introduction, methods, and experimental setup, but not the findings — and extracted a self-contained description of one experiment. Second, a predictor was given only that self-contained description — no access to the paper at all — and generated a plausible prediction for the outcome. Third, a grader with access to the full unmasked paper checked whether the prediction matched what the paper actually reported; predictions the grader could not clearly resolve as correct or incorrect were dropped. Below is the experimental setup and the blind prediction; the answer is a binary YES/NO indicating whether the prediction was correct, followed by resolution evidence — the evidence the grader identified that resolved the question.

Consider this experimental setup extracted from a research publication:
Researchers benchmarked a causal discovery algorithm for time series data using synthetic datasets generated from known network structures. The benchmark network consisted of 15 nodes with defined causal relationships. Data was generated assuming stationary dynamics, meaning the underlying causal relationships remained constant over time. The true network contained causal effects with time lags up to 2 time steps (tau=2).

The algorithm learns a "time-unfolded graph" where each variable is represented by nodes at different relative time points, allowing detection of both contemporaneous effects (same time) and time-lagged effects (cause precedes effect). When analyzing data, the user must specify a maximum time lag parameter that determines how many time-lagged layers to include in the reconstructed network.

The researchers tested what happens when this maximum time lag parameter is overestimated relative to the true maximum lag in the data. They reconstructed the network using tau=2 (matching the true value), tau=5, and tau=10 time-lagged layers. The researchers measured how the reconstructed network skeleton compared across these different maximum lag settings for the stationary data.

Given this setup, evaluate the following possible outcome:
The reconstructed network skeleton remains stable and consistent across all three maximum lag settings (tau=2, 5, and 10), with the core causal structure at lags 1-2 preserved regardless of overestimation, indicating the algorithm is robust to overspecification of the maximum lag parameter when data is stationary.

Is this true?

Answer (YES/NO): YES